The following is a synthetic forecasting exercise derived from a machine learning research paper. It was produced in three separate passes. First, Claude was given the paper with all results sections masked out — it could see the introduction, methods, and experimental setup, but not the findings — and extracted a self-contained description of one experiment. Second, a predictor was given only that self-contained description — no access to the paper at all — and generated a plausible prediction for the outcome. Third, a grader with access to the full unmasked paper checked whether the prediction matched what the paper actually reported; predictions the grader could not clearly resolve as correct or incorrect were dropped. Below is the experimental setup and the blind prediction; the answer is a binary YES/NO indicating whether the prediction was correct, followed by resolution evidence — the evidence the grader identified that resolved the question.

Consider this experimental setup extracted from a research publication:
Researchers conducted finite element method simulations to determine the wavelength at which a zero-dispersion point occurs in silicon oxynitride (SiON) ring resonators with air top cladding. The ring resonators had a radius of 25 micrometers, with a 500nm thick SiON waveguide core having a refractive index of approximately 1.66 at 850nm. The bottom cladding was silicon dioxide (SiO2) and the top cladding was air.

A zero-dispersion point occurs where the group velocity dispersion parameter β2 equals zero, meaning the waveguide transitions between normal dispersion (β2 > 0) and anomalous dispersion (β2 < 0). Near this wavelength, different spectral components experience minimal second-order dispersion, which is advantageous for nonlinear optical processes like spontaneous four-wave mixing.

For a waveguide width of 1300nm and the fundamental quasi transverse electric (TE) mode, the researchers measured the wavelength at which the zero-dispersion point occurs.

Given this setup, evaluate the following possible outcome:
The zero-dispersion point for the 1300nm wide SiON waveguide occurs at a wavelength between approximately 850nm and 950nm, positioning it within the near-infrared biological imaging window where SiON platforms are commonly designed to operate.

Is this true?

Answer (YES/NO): NO